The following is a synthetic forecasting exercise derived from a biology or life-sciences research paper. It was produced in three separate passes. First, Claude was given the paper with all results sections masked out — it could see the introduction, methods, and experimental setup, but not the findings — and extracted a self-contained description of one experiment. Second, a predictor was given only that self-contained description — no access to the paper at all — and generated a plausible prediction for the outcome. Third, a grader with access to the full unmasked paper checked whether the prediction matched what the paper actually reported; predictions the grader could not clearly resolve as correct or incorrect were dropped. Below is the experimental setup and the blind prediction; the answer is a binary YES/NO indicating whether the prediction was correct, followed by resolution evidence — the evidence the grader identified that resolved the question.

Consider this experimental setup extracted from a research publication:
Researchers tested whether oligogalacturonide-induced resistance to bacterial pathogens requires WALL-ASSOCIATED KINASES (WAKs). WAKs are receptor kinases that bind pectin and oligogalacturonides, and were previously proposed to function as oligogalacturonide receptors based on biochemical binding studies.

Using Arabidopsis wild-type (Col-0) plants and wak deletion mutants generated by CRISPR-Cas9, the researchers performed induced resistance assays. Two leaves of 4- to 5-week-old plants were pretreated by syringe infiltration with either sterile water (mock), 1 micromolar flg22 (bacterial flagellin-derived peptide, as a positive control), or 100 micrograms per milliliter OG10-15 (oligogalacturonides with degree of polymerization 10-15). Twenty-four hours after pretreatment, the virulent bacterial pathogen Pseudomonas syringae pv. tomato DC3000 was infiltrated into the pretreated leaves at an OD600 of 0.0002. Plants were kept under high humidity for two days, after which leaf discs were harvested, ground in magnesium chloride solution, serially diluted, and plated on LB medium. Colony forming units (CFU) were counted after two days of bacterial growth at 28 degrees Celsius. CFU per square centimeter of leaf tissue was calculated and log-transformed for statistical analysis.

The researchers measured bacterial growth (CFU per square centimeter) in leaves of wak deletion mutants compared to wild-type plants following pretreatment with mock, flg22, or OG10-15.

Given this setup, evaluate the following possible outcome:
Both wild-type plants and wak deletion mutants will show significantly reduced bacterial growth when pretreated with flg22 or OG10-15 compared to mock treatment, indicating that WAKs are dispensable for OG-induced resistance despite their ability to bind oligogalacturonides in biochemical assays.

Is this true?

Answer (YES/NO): YES